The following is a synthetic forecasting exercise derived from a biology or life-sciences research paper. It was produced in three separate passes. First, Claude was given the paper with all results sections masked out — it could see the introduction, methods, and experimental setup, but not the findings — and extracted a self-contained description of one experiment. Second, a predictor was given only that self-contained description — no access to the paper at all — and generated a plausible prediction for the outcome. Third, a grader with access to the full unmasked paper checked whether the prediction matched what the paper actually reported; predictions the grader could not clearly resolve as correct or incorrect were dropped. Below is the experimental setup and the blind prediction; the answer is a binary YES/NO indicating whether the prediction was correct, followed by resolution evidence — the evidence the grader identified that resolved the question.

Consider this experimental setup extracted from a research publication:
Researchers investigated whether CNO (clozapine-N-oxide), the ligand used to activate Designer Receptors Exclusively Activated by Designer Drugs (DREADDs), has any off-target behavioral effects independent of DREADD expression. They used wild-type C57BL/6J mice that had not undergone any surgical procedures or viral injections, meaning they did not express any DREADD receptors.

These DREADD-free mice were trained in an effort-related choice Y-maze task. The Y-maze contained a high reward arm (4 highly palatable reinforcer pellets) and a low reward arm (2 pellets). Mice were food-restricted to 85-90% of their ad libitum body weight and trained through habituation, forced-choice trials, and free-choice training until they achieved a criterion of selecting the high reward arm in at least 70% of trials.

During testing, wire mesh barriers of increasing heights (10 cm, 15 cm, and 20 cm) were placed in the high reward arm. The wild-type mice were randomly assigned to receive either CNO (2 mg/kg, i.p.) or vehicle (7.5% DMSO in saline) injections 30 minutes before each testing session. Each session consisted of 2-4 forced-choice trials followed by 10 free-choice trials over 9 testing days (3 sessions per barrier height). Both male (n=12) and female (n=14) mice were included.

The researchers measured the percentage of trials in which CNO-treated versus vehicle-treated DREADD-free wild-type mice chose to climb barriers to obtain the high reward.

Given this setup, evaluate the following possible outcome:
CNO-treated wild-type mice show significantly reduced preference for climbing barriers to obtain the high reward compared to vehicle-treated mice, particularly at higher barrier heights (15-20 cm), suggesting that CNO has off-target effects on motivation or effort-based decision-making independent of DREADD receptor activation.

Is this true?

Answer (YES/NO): NO